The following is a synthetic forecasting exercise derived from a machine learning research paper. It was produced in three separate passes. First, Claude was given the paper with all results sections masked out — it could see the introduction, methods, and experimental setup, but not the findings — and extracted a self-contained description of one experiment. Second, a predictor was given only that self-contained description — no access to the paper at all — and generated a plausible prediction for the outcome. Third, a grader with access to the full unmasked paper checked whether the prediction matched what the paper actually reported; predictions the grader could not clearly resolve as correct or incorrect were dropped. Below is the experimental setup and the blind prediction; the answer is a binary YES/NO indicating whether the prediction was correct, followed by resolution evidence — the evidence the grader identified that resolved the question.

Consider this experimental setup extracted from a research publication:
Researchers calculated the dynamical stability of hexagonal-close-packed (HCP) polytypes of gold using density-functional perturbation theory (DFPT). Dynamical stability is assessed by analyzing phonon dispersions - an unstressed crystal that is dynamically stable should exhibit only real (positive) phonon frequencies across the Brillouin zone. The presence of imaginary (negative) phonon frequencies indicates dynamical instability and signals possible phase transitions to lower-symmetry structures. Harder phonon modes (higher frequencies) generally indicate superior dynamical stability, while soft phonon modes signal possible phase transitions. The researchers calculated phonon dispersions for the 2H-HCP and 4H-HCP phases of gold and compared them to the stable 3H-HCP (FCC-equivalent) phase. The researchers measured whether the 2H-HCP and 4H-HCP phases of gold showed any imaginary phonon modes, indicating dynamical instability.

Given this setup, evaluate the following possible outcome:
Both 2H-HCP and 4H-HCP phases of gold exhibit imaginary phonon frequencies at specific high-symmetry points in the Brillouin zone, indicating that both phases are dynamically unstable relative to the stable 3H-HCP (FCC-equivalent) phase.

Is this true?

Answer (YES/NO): NO